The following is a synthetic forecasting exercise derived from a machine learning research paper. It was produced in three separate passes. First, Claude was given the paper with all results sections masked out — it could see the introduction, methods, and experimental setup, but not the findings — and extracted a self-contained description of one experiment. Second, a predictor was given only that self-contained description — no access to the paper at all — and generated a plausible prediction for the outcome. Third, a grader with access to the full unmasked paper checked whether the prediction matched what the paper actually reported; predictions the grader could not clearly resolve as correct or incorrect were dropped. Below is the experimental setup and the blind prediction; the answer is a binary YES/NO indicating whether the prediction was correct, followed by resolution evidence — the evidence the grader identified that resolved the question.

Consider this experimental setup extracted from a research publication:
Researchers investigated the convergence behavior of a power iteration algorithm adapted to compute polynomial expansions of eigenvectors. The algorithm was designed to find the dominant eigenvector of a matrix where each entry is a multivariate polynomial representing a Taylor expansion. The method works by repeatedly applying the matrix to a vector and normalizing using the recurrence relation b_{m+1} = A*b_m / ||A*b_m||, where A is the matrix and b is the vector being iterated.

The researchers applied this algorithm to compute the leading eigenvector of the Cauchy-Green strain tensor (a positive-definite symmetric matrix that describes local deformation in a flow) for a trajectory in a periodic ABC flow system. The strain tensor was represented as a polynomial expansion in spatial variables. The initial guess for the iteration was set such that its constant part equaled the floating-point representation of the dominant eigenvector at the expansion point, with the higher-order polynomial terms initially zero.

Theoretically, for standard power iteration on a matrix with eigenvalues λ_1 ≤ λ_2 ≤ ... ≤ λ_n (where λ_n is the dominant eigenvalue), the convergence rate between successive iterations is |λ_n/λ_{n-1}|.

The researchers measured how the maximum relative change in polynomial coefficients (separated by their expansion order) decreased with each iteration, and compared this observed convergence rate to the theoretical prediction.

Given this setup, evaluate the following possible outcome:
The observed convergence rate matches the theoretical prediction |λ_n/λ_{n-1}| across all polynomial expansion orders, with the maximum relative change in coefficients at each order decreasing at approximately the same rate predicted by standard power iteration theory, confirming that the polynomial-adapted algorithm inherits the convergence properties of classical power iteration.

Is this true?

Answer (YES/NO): YES